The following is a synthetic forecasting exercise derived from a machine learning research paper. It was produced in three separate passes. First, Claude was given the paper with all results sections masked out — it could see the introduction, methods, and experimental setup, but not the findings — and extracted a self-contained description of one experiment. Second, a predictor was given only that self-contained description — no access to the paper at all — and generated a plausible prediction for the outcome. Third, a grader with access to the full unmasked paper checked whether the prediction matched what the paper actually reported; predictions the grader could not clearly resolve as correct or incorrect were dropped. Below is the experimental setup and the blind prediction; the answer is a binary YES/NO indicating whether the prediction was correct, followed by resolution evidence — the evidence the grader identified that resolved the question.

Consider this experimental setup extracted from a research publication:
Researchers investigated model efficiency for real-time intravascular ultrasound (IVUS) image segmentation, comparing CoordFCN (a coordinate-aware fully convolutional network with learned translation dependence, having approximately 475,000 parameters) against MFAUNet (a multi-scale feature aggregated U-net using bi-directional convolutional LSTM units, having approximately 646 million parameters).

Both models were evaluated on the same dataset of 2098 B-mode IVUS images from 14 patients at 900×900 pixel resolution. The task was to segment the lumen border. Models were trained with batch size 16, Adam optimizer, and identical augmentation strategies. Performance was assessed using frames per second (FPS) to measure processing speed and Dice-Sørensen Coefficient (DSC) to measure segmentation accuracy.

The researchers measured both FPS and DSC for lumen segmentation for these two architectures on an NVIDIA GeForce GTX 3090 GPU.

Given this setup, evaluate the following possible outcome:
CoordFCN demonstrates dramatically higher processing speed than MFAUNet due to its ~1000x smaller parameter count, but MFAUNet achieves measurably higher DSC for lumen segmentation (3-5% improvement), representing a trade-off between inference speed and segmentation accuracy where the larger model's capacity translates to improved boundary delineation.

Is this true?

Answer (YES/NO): NO